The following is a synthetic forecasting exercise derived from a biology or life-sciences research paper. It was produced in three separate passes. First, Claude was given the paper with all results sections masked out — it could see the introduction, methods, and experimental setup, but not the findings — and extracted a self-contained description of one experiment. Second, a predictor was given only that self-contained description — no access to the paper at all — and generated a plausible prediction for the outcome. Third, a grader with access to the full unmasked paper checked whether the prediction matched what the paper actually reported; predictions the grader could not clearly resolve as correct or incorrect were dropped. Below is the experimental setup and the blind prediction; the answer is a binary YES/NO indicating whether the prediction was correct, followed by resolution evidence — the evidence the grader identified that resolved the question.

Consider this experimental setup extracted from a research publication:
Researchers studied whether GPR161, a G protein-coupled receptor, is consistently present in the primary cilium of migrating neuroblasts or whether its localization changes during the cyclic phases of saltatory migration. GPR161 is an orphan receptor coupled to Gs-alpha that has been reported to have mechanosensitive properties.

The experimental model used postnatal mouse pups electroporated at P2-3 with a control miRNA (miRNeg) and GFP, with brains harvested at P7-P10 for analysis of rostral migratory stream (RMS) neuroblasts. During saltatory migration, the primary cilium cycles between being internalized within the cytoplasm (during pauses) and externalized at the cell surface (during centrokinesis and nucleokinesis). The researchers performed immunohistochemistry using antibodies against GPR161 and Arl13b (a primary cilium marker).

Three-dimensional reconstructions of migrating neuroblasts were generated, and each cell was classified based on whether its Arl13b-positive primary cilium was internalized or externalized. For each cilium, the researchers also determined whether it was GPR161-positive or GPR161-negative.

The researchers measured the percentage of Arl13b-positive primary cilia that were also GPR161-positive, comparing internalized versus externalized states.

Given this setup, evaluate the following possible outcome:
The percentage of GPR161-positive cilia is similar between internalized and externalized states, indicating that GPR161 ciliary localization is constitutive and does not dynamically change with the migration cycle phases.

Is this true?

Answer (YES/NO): YES